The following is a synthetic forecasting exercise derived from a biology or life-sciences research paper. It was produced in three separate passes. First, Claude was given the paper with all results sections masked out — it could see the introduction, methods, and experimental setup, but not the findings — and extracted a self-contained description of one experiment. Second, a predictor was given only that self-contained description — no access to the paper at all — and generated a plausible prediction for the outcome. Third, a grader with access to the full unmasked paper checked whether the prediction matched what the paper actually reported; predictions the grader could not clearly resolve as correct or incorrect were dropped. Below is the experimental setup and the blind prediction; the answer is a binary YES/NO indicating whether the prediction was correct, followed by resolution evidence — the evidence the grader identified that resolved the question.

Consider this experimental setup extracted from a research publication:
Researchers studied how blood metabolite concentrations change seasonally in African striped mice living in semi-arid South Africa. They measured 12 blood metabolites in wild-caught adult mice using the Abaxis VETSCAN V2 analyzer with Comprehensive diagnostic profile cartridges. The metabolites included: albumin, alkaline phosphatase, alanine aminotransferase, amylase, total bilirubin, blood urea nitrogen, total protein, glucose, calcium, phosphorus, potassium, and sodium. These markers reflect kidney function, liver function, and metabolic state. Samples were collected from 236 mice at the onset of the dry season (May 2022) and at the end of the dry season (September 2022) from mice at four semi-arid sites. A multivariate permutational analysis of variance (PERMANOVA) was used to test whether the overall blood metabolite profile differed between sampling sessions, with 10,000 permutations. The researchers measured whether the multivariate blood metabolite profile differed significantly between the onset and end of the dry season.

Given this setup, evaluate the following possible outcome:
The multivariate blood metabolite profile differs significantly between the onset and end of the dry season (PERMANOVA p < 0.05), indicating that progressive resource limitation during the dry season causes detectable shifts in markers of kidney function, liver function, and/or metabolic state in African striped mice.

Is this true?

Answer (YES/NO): NO